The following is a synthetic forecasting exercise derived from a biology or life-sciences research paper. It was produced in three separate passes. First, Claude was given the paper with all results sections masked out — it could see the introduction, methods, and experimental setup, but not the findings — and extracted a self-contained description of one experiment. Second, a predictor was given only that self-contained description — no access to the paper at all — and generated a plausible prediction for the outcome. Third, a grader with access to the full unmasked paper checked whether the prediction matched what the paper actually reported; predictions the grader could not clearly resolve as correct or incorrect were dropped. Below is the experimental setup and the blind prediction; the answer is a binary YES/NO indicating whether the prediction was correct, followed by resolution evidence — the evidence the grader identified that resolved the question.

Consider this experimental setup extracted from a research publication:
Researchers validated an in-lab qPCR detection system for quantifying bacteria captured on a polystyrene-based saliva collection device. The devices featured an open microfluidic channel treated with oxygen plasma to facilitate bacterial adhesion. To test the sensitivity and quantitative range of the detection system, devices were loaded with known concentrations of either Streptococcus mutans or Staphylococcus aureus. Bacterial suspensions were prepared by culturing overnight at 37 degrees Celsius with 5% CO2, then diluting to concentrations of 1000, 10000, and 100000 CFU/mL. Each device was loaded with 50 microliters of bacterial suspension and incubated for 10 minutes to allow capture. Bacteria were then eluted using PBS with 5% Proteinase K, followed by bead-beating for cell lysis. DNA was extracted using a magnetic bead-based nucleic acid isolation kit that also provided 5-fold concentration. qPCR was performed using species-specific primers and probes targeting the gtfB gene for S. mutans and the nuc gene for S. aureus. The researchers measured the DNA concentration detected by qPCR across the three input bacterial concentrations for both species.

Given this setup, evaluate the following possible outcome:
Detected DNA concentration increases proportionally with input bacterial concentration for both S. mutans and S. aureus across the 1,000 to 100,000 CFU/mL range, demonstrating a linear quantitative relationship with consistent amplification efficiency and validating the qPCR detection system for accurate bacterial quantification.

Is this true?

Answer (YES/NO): YES